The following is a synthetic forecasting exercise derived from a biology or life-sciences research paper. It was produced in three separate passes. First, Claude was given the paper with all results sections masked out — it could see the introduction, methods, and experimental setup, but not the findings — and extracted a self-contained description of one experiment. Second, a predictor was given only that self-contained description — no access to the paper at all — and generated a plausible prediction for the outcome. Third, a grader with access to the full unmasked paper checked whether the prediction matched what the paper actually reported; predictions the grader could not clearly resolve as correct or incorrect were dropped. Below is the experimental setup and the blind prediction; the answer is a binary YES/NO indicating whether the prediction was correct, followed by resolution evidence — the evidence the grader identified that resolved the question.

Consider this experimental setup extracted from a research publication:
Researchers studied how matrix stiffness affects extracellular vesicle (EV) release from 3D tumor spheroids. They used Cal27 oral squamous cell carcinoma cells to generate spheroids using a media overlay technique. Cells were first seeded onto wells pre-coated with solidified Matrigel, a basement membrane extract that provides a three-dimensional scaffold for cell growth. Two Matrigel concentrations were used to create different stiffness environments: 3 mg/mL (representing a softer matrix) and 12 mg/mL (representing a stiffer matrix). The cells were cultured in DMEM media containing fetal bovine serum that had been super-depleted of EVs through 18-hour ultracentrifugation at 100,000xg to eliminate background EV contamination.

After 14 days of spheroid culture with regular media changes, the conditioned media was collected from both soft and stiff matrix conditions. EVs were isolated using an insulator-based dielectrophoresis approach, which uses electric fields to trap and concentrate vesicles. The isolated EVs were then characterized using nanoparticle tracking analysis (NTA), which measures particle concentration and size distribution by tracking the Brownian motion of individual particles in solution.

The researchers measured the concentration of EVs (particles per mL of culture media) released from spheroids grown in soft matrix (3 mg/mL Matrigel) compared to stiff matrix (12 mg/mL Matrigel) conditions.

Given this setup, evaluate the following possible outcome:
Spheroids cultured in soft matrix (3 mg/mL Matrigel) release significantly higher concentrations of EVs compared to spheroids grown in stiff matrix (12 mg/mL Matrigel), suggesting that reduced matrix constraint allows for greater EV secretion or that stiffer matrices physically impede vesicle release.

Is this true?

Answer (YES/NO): NO